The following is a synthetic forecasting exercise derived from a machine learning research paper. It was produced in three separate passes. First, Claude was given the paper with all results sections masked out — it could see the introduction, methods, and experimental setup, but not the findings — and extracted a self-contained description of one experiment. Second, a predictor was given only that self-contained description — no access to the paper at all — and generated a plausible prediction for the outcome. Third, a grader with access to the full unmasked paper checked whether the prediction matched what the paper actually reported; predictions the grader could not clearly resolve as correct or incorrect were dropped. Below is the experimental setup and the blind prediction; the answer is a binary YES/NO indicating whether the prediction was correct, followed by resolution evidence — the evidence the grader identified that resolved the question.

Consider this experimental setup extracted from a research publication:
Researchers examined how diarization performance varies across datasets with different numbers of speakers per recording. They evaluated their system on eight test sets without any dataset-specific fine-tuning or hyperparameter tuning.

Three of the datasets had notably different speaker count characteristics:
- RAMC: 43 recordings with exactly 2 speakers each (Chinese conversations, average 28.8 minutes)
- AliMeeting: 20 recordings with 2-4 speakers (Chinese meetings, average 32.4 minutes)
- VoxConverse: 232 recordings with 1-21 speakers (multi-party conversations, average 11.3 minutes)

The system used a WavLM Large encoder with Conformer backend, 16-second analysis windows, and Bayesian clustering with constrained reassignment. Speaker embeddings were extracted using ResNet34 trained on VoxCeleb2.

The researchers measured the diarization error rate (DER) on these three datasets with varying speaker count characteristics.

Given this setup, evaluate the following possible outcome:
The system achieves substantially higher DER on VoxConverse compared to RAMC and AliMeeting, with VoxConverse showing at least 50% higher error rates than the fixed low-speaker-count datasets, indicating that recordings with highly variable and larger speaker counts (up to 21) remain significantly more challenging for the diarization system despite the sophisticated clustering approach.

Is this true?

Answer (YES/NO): NO